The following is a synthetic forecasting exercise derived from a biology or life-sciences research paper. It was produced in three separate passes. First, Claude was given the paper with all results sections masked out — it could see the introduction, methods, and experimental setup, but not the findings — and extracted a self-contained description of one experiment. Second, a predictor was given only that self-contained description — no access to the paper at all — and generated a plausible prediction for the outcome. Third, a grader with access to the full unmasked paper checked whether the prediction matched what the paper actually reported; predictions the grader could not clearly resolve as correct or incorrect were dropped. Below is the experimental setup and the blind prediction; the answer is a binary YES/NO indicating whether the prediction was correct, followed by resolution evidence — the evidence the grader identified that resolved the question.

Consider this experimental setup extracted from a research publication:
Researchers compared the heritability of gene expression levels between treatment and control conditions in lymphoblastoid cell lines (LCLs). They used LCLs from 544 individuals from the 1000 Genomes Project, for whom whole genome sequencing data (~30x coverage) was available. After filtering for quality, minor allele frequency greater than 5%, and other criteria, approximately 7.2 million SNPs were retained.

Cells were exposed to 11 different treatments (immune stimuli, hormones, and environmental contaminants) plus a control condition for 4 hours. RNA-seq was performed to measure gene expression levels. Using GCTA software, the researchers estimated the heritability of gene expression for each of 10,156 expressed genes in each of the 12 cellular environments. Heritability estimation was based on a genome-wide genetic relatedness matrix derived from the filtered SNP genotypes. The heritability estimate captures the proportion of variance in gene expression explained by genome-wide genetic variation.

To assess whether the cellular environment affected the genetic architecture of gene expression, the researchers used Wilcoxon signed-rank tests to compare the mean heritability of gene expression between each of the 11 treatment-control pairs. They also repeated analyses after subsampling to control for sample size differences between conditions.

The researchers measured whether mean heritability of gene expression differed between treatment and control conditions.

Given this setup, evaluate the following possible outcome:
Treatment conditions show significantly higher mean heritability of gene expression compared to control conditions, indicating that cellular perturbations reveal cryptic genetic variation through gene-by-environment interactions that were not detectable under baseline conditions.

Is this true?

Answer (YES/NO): YES